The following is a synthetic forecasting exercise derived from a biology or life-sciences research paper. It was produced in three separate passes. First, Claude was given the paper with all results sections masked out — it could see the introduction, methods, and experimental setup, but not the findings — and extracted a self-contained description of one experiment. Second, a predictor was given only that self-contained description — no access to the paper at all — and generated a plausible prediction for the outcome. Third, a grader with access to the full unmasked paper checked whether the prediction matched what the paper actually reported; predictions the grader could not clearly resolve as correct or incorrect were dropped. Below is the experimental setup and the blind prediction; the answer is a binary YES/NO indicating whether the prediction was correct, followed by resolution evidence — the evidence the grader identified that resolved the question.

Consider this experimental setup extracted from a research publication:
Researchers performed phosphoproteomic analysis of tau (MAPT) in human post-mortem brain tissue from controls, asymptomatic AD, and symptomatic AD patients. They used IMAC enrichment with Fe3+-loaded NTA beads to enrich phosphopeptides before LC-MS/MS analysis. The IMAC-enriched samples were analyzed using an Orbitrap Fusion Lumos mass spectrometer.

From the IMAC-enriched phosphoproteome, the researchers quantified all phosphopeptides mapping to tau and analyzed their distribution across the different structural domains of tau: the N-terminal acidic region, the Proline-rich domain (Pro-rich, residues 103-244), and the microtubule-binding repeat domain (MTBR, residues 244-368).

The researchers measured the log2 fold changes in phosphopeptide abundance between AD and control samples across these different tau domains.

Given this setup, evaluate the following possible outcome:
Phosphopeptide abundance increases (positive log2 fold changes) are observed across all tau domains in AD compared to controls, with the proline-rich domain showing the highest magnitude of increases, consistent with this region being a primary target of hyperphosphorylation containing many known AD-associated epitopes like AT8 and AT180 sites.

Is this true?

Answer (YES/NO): NO